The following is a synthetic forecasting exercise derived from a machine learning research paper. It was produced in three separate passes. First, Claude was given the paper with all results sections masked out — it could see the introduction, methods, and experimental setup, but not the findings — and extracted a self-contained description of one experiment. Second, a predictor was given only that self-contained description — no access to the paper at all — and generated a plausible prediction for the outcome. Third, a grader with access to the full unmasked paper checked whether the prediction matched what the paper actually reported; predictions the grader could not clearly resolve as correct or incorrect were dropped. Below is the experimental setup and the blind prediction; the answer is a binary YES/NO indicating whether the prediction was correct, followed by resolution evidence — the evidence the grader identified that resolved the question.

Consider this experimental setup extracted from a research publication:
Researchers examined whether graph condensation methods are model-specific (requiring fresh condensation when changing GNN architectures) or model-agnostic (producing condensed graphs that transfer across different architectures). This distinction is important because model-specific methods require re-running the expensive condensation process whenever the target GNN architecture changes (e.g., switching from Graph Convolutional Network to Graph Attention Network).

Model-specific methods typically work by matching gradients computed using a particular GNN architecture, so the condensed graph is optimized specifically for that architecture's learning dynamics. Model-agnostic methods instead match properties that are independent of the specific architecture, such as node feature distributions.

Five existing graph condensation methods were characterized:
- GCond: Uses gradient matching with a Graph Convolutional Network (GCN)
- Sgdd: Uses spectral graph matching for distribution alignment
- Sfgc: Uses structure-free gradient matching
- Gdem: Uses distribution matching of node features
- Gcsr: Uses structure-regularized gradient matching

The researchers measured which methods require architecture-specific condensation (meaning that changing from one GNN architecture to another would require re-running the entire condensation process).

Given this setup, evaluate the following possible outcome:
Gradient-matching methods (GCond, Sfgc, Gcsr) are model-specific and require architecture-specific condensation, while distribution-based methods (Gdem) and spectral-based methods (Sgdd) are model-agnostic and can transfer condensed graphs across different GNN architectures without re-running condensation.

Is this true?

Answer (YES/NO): NO